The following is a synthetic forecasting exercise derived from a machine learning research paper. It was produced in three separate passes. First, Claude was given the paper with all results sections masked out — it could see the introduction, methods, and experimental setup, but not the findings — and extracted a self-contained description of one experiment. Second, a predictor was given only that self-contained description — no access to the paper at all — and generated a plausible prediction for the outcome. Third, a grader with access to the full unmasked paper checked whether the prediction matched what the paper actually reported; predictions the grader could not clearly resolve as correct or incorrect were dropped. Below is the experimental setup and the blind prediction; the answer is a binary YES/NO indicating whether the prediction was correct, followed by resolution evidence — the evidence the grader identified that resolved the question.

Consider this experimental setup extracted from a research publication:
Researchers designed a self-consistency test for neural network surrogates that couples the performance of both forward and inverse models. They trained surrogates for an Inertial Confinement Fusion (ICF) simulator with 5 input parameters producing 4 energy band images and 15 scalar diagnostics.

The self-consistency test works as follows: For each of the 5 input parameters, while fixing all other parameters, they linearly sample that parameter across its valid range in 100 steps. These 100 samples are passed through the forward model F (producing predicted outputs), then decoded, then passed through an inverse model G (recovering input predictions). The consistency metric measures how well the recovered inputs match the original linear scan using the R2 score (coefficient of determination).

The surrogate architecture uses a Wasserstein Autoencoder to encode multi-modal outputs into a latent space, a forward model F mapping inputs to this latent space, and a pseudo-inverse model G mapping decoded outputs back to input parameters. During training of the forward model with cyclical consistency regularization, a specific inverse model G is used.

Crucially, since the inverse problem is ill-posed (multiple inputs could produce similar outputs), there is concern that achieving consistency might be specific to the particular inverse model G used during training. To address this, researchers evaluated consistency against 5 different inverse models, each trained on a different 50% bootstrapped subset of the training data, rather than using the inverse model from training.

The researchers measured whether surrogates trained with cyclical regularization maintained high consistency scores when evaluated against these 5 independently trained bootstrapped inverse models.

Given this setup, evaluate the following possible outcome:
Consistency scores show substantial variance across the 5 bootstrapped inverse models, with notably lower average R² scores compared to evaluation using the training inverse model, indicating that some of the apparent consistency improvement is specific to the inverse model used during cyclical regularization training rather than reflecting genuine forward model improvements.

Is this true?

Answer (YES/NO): NO